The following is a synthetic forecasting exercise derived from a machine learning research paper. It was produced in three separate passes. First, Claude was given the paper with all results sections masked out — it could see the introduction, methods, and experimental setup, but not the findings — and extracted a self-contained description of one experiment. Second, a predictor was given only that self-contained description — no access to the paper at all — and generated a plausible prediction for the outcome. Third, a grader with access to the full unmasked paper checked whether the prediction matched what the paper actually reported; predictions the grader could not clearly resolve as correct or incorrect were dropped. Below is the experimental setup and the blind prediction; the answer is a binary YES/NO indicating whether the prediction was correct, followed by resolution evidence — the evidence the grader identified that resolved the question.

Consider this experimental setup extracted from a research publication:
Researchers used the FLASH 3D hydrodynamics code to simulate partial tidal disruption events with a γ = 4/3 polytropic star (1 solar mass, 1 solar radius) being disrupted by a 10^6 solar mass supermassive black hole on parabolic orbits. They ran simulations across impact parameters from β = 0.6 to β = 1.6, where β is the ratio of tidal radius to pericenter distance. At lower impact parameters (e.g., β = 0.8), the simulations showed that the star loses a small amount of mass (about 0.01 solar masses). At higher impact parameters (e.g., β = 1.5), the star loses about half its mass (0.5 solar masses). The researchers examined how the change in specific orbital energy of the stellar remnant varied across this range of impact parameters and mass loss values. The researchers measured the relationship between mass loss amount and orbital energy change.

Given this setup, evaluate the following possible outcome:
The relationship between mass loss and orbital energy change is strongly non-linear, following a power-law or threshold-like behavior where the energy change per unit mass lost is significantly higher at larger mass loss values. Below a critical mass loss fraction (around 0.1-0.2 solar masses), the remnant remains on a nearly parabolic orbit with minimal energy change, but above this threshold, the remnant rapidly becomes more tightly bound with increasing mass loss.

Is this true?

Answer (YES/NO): NO